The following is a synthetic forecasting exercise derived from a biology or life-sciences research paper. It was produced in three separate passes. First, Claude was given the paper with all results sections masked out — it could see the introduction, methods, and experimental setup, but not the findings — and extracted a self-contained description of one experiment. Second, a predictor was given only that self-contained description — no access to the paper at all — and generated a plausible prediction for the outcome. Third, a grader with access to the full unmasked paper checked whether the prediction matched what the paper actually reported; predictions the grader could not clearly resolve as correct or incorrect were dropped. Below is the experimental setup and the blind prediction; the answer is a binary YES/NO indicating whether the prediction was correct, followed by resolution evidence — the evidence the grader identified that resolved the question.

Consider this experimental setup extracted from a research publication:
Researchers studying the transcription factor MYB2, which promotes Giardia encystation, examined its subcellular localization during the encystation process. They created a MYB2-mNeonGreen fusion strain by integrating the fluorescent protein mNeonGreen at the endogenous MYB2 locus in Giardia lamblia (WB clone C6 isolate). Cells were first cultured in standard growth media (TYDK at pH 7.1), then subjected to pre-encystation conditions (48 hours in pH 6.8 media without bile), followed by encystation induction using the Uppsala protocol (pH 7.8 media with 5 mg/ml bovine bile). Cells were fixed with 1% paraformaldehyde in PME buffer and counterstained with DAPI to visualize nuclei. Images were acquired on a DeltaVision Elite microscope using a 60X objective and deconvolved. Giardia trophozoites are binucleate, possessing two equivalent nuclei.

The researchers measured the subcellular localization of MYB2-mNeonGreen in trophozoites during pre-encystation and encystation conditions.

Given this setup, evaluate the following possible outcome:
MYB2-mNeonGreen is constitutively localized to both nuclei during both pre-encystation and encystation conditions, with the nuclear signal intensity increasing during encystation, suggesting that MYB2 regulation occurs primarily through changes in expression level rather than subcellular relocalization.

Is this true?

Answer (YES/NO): NO